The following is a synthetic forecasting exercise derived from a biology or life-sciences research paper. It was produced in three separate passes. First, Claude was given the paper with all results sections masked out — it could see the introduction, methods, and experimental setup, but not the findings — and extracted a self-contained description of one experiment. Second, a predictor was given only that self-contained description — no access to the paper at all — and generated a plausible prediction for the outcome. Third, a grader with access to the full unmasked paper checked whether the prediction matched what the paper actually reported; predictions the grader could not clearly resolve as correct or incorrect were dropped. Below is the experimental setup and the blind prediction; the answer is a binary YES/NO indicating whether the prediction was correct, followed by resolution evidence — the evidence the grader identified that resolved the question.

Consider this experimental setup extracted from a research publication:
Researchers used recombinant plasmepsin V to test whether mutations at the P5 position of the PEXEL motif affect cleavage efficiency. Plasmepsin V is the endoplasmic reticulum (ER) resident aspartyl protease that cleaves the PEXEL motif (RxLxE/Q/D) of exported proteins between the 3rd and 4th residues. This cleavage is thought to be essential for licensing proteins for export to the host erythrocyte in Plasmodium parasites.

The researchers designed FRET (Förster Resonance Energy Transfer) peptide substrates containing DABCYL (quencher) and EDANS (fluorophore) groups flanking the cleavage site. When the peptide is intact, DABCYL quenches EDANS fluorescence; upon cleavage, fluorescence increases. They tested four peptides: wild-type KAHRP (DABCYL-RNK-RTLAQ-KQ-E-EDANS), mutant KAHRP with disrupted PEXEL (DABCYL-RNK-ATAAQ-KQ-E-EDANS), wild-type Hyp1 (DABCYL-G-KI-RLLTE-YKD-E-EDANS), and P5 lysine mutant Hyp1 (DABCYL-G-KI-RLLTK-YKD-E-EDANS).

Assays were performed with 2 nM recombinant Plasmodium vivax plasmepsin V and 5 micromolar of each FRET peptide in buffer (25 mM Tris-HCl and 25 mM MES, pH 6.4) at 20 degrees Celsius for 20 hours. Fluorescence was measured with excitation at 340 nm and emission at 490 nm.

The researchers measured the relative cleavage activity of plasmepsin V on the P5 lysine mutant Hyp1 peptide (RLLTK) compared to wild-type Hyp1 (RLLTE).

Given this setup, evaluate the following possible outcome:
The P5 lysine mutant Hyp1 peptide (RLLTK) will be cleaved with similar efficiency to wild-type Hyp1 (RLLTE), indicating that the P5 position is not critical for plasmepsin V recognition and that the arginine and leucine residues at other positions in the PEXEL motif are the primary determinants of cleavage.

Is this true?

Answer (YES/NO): NO